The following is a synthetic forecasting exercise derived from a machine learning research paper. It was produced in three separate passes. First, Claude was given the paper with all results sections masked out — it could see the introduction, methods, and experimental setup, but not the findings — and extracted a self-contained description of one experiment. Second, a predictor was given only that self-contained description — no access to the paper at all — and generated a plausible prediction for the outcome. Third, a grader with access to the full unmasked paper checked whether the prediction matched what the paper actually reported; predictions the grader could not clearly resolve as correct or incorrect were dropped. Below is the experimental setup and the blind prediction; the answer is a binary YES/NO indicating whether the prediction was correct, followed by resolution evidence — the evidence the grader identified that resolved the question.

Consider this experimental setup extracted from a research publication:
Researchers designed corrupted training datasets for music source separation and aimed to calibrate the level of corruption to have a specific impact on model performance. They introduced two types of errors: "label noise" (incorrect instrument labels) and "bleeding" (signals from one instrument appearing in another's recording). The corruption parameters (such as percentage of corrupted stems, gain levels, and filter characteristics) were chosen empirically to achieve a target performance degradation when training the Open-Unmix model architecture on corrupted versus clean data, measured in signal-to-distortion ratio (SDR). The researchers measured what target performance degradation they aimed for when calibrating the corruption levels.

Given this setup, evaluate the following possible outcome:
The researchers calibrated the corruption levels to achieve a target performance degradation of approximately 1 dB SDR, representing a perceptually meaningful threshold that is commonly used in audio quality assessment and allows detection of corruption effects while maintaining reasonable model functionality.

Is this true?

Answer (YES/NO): YES